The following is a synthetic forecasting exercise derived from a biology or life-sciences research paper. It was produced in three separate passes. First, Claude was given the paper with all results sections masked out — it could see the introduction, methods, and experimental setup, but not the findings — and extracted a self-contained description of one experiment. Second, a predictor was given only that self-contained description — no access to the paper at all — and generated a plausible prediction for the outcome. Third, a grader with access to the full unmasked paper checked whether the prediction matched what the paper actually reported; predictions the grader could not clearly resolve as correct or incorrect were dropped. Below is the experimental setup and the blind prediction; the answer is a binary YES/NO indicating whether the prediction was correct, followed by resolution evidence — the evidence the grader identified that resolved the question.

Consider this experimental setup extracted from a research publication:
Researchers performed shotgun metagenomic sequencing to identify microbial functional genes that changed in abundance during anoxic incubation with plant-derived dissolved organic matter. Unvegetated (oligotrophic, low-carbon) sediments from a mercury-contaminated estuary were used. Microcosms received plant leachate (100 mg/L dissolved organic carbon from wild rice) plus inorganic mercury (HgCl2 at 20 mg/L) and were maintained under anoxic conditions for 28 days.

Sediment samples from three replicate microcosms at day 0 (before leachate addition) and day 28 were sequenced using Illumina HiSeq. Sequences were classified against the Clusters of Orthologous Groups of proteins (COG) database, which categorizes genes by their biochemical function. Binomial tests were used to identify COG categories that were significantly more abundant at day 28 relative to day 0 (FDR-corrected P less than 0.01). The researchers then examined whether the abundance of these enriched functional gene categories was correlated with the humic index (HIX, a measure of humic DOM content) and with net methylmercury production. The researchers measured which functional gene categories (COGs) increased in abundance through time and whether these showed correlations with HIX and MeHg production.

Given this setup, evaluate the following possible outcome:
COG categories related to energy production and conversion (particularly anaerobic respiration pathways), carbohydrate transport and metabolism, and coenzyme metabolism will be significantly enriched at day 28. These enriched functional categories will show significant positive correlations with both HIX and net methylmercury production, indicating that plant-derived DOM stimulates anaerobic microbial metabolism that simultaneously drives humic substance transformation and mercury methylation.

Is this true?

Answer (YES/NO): NO